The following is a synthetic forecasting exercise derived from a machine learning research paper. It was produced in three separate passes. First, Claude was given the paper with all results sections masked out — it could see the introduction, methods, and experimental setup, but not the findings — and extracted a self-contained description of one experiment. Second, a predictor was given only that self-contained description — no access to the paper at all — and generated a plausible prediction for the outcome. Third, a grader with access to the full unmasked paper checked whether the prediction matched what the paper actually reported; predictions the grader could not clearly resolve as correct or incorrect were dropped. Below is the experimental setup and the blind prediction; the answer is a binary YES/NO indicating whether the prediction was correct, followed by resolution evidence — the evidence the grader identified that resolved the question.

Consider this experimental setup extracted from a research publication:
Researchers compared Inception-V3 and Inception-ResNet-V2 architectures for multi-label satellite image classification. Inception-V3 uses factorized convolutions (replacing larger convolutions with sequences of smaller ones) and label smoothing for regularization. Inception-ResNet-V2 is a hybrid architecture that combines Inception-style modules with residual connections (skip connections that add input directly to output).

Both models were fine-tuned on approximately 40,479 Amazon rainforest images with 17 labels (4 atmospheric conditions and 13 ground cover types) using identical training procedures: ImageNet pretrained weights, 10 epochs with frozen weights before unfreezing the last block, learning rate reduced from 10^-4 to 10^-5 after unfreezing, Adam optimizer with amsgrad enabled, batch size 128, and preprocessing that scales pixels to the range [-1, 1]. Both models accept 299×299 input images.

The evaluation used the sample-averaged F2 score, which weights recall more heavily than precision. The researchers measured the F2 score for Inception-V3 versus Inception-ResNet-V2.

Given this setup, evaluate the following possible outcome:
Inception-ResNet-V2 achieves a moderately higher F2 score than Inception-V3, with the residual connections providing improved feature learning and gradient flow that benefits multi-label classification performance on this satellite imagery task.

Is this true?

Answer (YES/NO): NO